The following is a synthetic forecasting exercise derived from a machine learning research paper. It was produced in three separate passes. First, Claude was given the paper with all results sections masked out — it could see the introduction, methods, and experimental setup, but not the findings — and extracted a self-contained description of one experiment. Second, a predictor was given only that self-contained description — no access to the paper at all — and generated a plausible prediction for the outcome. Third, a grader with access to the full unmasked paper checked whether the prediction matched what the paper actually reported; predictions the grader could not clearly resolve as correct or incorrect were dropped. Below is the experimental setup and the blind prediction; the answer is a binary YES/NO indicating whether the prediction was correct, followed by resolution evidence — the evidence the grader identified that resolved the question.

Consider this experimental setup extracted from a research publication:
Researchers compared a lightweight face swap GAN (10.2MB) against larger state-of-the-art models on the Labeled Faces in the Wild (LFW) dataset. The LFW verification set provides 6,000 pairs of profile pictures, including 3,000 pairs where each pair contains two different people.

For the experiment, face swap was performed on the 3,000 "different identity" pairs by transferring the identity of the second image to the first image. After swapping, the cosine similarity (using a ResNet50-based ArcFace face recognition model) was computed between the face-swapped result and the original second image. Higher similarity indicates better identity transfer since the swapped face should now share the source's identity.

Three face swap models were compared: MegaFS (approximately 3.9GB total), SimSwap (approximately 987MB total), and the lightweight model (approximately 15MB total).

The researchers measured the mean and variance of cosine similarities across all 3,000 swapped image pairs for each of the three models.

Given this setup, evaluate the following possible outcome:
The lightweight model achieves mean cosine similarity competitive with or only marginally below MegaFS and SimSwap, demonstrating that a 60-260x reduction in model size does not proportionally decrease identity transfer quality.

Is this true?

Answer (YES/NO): YES